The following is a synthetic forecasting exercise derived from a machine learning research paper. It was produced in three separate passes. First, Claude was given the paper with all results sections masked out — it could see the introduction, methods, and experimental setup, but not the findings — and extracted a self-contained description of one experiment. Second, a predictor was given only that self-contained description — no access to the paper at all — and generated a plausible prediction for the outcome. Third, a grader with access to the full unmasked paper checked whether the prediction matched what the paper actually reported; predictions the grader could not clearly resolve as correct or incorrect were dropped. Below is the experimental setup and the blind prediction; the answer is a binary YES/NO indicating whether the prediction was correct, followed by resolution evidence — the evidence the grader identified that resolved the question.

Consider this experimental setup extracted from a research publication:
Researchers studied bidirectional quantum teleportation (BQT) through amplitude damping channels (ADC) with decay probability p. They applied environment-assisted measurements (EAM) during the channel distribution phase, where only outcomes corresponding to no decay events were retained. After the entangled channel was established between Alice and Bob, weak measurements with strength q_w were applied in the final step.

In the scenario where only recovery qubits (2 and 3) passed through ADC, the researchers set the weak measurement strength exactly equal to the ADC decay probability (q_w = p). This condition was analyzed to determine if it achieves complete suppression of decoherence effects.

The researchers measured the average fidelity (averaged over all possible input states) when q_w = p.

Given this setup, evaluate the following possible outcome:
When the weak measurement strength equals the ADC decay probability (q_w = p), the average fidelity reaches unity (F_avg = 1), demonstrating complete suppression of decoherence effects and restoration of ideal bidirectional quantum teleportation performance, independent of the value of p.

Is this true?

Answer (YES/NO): YES